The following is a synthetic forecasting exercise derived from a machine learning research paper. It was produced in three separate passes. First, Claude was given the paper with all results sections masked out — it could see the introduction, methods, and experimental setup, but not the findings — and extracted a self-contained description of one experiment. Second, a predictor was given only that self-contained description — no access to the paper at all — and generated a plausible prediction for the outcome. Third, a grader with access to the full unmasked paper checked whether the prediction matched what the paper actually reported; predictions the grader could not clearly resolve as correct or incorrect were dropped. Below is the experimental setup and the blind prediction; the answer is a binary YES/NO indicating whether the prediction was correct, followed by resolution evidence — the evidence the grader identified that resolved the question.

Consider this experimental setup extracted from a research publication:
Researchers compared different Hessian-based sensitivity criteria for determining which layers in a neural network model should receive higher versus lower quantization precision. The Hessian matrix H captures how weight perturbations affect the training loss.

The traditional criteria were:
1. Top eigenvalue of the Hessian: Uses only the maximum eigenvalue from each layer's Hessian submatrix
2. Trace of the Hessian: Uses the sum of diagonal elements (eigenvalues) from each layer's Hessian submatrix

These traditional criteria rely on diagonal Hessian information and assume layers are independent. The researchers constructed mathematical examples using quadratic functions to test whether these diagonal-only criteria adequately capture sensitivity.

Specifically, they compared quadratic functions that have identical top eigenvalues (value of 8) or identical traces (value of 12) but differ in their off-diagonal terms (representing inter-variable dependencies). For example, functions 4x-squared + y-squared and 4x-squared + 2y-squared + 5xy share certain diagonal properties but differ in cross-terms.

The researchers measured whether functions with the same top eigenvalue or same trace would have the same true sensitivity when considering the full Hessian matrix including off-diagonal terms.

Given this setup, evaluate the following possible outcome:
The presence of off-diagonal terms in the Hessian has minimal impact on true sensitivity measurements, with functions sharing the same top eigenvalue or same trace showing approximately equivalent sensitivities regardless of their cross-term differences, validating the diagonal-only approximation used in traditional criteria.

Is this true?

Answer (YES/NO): NO